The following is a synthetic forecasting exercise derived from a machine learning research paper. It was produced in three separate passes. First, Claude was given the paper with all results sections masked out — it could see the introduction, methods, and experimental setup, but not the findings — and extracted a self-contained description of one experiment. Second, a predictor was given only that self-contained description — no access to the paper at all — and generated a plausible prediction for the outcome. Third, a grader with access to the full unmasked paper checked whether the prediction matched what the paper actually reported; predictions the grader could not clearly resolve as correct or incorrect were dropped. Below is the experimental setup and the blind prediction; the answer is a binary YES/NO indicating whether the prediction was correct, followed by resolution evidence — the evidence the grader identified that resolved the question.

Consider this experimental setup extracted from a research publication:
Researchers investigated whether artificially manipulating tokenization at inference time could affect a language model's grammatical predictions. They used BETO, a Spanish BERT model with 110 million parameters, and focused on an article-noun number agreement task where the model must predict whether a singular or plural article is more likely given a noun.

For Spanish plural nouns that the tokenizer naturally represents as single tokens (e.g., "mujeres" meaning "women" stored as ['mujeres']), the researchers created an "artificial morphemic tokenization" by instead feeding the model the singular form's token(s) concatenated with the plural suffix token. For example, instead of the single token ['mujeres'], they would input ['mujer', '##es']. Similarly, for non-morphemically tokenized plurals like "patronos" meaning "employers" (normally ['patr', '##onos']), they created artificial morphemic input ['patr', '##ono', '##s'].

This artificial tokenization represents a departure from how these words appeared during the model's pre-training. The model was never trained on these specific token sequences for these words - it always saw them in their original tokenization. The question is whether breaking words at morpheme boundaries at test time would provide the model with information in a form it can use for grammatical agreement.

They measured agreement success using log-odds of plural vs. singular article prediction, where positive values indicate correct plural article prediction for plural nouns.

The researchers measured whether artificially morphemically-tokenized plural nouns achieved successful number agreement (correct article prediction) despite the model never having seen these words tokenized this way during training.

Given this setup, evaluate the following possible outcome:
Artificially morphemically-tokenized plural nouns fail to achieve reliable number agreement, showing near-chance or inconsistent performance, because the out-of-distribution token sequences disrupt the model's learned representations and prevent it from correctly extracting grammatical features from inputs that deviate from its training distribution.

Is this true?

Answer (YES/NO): NO